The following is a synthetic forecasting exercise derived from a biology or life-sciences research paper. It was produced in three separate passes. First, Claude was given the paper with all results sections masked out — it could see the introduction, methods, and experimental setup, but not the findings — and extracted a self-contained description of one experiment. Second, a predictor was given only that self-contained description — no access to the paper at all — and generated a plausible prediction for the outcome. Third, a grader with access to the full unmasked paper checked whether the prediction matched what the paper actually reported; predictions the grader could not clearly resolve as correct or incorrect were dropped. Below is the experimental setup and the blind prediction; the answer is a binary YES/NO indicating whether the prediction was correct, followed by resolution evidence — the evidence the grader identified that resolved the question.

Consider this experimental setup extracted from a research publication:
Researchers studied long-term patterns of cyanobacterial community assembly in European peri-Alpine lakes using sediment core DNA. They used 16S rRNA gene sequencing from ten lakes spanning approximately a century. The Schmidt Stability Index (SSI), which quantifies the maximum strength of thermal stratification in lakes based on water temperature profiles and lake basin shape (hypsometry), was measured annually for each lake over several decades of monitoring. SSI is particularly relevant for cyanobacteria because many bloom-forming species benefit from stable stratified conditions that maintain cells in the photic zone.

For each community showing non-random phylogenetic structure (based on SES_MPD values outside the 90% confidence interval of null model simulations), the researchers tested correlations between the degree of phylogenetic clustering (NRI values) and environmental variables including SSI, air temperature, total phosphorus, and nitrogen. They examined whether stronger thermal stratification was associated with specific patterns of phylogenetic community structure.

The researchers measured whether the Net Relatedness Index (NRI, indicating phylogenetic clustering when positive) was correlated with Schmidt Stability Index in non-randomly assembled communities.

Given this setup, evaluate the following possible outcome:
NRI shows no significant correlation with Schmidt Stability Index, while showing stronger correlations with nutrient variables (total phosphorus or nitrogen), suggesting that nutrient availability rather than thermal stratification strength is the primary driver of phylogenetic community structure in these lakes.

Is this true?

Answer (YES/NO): NO